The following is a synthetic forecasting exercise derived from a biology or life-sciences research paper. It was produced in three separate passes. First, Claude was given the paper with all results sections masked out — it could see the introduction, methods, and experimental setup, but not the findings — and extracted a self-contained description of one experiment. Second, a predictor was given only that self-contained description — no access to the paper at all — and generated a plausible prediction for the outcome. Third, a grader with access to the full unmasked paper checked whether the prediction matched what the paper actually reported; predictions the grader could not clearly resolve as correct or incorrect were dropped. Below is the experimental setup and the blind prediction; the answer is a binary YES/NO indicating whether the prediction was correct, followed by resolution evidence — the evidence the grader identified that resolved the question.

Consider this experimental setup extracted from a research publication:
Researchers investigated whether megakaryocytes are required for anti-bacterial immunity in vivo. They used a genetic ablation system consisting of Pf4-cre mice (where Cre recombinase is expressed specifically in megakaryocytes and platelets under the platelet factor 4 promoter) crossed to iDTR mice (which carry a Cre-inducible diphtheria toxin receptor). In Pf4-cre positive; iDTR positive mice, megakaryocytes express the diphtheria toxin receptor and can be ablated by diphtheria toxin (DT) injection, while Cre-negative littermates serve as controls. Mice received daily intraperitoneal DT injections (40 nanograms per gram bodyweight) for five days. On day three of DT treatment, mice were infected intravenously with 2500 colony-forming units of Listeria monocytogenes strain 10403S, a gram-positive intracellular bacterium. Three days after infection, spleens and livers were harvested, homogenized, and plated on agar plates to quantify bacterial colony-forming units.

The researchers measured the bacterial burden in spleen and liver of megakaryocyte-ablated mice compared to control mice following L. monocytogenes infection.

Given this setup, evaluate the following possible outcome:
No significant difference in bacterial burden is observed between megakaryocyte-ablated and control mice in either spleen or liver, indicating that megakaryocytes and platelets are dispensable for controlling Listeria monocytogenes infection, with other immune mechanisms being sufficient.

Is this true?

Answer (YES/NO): NO